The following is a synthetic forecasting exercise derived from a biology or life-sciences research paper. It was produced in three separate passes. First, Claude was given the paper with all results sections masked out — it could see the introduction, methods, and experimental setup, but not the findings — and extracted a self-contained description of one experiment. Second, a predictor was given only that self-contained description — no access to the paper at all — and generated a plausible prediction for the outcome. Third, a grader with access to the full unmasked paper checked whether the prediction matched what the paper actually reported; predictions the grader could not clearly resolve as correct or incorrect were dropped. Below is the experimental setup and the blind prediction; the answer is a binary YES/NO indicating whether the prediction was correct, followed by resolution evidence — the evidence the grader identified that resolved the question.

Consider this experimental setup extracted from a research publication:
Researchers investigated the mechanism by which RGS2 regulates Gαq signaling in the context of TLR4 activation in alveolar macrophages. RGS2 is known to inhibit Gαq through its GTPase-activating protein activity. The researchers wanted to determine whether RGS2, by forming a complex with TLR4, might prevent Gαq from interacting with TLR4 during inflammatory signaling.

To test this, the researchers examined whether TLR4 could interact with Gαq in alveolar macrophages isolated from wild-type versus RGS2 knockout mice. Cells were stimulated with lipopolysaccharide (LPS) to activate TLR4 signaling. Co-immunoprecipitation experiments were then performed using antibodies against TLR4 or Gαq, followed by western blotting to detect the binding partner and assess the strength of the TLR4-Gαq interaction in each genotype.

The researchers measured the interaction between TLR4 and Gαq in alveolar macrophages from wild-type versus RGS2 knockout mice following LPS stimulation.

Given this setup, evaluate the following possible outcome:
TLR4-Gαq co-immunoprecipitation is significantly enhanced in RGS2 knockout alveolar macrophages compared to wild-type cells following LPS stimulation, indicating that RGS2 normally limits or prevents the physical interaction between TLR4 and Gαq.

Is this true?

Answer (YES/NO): YES